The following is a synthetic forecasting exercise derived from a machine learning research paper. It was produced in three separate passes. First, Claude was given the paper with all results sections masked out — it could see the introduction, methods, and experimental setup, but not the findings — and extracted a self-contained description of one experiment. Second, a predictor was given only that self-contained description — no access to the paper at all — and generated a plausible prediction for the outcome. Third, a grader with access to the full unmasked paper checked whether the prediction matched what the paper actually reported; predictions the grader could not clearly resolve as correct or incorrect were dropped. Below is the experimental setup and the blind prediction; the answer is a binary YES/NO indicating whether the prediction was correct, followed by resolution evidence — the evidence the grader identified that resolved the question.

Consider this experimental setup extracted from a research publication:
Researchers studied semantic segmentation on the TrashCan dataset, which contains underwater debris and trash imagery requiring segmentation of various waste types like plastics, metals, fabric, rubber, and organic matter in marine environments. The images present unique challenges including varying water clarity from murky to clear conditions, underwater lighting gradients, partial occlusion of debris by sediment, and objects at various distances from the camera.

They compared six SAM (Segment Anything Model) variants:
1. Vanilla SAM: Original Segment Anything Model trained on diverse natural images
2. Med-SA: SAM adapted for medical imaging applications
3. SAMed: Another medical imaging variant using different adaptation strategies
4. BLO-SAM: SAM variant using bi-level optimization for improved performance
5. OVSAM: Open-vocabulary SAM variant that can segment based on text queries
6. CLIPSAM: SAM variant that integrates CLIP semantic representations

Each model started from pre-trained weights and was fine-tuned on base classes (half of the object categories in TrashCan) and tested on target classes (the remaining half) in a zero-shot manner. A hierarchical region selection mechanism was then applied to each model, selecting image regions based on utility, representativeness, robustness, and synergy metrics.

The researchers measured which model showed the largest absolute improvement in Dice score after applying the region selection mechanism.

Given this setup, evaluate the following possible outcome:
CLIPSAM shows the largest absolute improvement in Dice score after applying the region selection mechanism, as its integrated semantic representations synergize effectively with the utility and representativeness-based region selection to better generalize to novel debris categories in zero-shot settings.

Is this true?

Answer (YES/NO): YES